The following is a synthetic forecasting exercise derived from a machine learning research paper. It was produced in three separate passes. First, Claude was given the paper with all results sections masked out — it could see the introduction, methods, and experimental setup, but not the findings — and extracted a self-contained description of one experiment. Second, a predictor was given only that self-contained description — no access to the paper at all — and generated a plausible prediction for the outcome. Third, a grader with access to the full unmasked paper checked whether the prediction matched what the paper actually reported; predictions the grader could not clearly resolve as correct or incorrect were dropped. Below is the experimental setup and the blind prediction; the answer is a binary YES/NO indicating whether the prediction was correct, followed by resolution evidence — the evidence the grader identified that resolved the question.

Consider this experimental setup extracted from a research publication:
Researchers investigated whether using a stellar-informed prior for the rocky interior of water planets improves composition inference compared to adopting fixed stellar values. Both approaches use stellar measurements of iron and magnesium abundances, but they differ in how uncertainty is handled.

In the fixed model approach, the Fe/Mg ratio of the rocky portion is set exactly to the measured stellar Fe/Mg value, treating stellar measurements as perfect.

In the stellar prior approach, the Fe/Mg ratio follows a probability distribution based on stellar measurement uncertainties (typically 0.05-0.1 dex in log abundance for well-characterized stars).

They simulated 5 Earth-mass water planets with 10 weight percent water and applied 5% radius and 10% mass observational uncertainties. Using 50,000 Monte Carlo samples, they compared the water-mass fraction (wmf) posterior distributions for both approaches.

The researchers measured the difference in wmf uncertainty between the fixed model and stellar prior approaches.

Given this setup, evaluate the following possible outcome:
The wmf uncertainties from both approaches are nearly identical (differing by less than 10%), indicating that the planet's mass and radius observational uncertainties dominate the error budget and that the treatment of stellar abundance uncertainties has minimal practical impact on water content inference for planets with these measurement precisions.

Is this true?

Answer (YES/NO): NO